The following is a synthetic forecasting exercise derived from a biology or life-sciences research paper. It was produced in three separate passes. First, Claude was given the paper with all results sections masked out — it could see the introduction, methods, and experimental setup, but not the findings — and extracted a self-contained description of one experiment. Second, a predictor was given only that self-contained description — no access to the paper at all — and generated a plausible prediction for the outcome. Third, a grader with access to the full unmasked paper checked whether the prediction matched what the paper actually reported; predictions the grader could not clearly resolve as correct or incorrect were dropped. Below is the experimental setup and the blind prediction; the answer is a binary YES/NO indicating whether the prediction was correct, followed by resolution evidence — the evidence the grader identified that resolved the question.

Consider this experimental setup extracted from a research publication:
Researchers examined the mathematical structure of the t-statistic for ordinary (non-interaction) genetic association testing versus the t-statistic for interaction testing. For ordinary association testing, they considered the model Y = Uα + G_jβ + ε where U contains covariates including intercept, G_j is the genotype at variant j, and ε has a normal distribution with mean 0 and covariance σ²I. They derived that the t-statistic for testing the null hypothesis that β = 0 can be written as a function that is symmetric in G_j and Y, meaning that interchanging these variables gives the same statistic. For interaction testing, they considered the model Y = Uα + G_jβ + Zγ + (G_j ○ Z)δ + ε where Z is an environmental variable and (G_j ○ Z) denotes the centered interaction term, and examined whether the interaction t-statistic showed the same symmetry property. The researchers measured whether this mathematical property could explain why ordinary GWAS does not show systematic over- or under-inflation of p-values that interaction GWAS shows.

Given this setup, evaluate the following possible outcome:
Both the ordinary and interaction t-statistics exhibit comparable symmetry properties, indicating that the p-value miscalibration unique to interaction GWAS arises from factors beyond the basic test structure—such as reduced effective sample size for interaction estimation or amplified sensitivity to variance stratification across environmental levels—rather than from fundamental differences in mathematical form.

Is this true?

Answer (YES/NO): NO